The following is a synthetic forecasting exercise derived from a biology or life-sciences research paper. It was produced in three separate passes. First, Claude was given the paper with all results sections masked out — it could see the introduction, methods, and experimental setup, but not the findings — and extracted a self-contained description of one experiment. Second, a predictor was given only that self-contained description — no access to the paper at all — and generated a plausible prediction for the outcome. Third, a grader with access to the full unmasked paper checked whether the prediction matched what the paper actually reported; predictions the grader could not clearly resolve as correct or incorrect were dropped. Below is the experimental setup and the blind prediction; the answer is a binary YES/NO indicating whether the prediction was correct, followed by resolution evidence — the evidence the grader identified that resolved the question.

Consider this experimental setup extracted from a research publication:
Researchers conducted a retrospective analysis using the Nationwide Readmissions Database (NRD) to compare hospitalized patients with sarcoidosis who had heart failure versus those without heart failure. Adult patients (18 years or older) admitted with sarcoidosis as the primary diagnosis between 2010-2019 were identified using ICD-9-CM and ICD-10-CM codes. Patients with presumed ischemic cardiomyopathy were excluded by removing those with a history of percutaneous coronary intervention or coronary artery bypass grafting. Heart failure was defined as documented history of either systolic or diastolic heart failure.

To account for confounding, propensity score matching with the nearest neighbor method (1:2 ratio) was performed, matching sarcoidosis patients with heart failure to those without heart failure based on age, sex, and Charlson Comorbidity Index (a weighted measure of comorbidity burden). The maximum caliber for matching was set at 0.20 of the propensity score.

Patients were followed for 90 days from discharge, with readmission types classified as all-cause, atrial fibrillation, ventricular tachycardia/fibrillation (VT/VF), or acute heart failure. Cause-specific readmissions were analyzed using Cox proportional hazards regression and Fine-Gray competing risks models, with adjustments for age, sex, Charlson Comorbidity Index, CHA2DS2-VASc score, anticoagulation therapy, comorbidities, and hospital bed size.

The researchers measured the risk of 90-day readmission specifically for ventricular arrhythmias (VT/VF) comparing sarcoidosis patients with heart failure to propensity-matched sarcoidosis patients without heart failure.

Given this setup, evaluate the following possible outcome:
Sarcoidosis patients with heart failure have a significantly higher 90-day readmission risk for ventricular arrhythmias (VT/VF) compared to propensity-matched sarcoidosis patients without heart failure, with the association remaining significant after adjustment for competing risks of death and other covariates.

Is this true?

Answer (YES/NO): YES